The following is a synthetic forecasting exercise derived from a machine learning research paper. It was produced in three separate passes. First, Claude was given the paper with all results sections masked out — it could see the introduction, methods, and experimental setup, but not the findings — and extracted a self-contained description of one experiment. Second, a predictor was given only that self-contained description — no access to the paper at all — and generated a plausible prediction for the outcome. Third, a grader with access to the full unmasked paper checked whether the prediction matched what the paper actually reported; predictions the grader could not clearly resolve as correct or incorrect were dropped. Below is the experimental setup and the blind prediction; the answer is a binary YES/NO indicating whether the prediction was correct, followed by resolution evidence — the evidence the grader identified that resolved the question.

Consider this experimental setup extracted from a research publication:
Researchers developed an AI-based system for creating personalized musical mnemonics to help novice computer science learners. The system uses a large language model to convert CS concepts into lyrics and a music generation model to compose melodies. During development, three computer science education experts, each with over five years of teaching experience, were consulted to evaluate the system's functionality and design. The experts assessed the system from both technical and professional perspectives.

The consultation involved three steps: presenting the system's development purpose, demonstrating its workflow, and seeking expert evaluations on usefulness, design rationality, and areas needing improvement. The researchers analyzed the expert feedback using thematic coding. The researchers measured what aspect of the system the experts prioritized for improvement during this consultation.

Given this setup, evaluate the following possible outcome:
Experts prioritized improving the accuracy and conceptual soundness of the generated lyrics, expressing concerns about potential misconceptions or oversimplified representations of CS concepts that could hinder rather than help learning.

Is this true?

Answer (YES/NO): YES